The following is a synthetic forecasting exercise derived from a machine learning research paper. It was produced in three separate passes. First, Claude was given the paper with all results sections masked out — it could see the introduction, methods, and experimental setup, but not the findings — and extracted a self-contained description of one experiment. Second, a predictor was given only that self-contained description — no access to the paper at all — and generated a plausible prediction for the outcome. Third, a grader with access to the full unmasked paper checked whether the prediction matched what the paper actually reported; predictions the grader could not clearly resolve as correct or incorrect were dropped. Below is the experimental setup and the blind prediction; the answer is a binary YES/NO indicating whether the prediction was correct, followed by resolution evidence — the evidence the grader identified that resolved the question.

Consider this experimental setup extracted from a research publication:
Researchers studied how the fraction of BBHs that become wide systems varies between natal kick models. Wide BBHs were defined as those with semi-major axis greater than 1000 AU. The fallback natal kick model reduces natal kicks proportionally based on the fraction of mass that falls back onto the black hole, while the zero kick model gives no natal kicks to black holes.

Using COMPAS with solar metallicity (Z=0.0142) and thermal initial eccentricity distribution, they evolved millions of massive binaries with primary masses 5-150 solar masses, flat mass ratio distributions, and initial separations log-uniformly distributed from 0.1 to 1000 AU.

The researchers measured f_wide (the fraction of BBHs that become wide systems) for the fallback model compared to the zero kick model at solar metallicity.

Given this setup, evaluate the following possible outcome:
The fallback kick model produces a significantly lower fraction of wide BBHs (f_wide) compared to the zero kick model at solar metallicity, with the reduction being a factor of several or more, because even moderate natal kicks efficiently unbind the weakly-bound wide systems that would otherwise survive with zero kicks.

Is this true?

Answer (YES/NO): NO